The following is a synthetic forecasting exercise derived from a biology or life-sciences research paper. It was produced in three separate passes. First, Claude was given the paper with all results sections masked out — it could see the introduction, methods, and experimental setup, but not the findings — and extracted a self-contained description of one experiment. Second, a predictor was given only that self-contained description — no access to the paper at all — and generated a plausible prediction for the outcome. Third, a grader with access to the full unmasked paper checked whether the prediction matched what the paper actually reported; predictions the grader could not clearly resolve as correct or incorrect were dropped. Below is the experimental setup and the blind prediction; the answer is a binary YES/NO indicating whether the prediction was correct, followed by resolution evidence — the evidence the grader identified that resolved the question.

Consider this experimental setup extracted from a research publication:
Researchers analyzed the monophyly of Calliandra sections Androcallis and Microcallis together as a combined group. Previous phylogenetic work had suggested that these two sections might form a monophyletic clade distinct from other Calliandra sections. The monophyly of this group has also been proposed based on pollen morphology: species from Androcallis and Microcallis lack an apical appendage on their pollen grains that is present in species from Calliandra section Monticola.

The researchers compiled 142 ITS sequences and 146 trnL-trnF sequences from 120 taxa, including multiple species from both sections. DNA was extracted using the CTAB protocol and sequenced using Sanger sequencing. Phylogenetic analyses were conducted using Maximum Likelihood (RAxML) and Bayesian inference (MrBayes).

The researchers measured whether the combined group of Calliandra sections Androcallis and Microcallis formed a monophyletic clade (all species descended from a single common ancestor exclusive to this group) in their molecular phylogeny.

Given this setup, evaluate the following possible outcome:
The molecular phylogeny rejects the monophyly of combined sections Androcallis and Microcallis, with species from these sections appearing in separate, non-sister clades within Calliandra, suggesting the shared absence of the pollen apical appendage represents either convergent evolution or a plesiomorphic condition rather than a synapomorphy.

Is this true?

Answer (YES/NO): NO